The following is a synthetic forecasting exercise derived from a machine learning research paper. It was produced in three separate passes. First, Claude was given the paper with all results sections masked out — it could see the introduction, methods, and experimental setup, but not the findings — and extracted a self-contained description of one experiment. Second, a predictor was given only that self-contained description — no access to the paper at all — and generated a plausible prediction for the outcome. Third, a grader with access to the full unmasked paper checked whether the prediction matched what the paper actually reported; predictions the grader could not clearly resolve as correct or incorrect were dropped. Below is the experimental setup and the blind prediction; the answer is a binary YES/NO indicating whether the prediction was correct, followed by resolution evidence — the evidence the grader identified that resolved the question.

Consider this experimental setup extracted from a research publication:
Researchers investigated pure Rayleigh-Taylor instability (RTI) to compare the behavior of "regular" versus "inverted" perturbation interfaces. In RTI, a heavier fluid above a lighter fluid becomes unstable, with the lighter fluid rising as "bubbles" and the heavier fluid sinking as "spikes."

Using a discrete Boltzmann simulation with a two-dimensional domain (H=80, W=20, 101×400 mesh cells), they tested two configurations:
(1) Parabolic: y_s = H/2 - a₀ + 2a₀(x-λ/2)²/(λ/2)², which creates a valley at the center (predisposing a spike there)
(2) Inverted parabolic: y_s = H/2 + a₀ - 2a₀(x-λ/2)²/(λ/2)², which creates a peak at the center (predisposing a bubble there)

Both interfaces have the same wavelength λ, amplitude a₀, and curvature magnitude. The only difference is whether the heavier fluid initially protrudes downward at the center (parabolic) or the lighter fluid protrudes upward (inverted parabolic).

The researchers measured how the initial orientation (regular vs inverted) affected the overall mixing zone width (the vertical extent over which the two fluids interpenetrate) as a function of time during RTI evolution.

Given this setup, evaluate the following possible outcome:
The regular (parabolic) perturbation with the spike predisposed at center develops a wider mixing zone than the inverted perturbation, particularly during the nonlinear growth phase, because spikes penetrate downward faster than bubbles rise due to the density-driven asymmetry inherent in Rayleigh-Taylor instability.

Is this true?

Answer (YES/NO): NO